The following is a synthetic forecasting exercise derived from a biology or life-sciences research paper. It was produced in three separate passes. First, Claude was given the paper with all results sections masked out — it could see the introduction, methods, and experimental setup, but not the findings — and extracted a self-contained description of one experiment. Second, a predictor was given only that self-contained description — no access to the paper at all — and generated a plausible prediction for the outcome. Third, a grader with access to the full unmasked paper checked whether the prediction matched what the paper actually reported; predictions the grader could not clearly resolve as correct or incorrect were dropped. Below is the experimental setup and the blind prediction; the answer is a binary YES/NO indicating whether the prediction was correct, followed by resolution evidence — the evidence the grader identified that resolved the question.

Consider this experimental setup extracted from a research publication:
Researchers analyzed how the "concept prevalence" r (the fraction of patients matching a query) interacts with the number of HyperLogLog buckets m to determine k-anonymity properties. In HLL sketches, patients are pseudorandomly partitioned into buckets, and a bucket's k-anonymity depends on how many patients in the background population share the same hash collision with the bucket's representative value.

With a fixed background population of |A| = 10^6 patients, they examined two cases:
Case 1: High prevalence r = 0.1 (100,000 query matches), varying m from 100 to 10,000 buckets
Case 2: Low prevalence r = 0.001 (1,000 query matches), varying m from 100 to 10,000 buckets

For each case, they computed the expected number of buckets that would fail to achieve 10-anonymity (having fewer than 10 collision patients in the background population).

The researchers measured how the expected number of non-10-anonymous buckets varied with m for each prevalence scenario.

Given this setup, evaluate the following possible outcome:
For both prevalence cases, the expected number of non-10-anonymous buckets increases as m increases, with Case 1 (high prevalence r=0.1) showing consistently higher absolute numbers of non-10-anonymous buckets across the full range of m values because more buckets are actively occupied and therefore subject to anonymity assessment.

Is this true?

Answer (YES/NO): YES